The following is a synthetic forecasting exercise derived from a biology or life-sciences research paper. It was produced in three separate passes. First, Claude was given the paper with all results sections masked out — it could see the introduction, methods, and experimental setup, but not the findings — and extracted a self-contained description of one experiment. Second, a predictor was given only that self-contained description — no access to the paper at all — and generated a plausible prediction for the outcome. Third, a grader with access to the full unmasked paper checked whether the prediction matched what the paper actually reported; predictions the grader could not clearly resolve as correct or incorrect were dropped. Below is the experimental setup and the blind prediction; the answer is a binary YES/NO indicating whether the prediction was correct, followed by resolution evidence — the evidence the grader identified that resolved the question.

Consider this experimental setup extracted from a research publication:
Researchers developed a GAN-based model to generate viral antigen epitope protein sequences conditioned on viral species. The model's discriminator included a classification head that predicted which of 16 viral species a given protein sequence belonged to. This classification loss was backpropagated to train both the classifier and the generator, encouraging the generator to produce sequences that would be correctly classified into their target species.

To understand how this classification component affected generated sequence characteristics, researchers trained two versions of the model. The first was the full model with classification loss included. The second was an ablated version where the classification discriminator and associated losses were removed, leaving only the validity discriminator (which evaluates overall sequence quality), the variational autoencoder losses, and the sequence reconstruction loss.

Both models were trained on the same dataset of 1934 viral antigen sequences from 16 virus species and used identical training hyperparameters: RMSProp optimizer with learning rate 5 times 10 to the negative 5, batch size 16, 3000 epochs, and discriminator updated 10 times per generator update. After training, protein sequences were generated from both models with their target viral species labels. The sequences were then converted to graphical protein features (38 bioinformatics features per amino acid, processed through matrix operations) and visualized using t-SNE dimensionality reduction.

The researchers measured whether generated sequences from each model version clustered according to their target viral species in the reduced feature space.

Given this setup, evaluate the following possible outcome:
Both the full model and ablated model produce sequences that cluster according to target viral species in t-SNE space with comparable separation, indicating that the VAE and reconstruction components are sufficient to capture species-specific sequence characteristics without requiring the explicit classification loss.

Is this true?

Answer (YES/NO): NO